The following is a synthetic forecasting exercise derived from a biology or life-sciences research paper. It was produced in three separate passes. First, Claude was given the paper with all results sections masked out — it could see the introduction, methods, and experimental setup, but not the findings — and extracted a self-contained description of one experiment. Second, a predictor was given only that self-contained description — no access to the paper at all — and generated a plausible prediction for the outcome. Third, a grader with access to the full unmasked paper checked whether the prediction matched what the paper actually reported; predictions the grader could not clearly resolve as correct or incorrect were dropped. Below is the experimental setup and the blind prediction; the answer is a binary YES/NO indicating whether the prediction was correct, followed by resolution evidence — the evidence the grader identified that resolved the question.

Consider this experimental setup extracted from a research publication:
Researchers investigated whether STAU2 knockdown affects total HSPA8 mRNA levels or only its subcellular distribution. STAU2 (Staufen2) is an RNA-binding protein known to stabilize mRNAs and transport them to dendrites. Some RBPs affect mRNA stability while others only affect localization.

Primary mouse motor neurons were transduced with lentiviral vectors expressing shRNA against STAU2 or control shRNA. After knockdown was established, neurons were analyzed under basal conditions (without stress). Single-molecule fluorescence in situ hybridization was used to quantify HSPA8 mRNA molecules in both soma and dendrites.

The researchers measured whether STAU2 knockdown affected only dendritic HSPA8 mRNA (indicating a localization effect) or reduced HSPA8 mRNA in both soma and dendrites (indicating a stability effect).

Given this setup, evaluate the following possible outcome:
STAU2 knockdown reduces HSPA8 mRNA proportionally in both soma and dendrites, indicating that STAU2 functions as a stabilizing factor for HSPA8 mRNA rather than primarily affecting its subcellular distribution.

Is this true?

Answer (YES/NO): YES